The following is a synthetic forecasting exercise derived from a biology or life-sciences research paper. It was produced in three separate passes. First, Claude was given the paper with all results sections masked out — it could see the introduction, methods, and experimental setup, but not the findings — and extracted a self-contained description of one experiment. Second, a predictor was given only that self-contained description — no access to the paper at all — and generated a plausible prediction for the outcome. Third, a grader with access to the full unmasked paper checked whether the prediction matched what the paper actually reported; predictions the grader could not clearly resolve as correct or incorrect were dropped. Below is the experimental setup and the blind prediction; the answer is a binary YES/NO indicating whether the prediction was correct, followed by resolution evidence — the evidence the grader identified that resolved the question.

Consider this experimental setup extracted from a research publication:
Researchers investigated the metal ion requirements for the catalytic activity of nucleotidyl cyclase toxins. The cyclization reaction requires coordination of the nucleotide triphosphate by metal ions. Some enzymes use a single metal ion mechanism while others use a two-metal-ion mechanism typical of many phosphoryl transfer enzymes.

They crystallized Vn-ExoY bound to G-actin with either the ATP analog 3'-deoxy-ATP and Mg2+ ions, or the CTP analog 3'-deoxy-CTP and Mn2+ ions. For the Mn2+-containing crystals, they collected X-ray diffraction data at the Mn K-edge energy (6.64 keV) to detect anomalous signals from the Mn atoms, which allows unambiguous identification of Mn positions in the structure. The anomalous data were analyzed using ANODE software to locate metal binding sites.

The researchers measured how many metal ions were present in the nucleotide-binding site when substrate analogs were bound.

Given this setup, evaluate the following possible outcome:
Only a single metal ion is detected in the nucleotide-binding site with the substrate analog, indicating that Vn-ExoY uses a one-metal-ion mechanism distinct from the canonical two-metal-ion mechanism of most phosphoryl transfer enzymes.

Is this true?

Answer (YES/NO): NO